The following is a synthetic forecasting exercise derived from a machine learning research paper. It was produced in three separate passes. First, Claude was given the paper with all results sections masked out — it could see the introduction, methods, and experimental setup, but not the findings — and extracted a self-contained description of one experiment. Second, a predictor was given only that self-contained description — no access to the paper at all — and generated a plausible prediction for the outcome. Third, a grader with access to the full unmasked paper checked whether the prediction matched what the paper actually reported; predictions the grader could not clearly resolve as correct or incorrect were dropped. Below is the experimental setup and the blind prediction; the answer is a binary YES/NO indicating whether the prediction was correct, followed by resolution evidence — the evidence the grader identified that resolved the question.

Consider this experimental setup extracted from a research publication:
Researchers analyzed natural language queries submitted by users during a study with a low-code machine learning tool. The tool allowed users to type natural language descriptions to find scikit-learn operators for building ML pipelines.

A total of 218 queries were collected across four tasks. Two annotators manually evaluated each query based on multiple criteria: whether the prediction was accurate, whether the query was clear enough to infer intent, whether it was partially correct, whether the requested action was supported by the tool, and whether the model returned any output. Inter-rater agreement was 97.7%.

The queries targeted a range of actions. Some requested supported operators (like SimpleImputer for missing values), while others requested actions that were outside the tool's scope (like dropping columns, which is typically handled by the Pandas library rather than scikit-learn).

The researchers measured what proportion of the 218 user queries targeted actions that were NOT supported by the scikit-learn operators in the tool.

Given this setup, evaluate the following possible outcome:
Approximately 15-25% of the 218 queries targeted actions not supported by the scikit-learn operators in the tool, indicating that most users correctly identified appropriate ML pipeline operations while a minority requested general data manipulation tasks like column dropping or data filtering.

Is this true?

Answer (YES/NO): YES